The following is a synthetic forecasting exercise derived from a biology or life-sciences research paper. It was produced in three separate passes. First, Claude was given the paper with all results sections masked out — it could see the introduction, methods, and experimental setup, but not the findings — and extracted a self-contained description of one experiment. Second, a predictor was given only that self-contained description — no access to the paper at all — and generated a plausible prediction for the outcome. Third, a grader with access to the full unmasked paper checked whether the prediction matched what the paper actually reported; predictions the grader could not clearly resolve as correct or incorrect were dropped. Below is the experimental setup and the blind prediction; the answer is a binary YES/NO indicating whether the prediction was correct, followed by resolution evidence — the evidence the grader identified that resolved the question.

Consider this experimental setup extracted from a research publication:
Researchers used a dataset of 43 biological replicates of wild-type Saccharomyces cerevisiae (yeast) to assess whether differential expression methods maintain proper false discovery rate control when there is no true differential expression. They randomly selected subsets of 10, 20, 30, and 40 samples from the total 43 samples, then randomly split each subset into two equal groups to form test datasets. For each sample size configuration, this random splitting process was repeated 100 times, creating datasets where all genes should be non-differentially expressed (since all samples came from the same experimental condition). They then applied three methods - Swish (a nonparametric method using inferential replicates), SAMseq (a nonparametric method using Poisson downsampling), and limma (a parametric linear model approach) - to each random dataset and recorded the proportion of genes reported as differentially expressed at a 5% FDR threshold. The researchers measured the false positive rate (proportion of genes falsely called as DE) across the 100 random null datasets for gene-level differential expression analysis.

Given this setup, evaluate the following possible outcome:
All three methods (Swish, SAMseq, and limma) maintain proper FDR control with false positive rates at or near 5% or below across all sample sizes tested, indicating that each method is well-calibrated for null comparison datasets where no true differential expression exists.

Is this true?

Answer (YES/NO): NO